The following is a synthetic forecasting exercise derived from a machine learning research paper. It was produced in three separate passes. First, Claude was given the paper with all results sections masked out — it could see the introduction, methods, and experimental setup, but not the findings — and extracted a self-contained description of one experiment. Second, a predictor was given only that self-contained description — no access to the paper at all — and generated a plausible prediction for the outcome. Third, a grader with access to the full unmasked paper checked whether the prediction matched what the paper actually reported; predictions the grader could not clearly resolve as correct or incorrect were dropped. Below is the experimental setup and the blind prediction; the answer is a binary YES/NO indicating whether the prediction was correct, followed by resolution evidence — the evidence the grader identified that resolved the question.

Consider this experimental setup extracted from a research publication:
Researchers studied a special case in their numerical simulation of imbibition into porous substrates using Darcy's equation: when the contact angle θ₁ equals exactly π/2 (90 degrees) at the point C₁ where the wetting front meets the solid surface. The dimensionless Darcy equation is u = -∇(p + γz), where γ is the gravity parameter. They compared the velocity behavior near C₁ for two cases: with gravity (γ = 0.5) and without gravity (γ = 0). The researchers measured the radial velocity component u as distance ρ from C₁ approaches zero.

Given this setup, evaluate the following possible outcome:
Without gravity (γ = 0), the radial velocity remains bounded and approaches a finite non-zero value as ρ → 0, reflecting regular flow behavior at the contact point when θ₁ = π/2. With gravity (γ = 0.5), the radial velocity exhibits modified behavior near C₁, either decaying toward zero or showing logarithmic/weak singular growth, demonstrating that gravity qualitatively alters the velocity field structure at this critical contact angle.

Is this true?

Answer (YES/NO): YES